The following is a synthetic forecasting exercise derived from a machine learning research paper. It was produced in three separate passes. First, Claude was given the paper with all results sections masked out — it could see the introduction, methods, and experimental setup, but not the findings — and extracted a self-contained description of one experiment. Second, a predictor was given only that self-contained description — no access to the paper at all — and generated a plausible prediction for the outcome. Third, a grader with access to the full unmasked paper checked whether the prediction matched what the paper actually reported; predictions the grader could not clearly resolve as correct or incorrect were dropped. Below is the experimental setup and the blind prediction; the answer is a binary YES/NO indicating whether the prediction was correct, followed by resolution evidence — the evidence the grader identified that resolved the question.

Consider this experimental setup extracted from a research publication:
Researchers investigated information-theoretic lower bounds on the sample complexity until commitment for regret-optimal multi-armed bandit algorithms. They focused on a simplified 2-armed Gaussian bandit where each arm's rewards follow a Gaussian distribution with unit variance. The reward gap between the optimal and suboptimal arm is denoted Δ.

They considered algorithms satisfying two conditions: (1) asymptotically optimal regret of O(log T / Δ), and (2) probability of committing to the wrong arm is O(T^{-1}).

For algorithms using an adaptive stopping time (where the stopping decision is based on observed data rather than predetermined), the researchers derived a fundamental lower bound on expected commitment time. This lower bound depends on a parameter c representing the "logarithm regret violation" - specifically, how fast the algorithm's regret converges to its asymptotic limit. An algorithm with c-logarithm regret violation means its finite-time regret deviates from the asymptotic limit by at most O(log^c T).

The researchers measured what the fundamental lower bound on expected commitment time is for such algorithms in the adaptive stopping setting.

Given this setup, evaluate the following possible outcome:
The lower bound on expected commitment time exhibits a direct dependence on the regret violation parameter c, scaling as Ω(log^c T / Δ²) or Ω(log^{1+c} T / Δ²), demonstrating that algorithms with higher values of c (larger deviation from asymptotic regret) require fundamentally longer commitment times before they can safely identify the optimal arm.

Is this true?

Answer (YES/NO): NO